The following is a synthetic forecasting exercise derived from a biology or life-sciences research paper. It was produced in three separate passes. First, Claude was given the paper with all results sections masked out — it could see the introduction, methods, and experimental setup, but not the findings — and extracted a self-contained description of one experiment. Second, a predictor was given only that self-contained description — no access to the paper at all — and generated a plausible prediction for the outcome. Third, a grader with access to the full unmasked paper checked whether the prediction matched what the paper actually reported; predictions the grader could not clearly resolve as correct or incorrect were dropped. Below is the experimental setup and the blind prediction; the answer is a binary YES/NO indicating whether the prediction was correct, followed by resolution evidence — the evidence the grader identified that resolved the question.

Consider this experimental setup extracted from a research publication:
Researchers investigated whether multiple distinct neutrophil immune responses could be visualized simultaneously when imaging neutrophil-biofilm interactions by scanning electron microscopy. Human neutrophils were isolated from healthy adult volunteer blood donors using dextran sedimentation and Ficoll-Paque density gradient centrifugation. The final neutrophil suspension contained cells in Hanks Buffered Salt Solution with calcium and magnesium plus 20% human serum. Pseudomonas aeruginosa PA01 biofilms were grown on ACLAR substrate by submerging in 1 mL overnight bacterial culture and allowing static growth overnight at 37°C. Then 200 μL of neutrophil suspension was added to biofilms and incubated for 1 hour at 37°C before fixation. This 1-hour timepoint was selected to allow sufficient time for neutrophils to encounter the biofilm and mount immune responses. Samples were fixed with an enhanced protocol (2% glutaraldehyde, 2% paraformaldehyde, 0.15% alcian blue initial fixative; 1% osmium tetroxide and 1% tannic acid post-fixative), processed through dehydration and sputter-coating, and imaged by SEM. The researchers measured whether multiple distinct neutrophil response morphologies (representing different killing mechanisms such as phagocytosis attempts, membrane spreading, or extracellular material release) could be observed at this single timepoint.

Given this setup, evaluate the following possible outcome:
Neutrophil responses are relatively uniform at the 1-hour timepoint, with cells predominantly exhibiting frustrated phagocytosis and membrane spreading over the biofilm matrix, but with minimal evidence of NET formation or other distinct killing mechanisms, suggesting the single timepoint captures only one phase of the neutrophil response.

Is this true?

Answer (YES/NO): NO